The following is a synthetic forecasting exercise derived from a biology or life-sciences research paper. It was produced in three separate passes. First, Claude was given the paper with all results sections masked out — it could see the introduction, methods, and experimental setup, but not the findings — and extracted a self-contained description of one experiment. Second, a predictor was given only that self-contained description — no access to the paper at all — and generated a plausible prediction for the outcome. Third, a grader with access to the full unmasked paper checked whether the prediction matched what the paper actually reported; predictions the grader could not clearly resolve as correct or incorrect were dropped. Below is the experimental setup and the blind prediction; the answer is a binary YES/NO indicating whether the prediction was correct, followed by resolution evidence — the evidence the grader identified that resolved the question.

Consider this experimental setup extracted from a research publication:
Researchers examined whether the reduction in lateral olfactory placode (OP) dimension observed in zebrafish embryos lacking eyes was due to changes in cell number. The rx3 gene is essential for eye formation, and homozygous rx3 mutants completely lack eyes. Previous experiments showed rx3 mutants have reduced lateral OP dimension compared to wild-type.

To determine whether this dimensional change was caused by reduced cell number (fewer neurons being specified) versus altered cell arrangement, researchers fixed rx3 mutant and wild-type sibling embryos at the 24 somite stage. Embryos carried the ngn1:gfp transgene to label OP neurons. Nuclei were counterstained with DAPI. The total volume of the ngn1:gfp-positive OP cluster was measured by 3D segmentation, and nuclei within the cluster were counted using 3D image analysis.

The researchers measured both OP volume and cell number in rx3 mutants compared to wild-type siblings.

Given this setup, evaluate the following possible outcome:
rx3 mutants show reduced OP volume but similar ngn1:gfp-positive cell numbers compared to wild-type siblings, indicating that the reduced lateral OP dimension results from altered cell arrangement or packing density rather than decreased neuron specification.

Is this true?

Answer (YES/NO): NO